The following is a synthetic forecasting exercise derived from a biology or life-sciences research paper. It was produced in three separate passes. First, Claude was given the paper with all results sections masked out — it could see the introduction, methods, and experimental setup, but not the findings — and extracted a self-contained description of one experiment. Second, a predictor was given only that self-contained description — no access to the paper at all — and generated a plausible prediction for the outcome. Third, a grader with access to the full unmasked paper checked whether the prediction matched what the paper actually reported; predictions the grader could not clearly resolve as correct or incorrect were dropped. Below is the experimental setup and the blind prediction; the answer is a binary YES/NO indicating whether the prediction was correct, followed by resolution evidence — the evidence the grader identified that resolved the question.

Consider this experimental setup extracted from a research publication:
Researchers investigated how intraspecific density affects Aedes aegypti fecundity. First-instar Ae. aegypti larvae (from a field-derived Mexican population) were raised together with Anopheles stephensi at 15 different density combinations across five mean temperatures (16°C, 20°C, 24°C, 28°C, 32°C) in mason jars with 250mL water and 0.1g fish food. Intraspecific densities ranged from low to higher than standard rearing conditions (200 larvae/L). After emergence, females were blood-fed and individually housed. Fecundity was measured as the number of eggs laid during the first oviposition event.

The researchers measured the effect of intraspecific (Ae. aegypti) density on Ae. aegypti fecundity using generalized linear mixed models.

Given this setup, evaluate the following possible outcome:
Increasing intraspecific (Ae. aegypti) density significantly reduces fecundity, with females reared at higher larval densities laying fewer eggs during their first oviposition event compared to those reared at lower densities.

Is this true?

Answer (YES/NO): YES